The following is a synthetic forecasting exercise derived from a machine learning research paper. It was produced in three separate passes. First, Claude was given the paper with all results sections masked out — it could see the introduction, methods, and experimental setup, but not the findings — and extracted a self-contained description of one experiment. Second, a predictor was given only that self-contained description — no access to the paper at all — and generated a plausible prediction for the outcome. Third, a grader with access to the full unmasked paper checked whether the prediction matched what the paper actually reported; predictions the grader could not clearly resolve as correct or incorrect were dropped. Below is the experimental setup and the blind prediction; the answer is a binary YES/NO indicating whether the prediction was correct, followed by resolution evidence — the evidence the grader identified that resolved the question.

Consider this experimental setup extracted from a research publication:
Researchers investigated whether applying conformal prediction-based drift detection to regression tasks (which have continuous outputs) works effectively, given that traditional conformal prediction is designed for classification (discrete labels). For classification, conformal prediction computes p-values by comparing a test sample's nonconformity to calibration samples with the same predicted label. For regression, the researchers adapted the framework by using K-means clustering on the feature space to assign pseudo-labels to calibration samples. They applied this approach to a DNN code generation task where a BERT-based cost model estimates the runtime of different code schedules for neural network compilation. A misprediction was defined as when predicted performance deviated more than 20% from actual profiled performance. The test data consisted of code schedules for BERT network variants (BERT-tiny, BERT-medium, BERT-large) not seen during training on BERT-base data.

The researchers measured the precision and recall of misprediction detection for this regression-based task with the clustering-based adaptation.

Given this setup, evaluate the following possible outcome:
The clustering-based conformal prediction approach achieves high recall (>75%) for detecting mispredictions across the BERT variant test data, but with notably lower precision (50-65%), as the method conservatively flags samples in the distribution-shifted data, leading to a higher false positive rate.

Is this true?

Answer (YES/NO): NO